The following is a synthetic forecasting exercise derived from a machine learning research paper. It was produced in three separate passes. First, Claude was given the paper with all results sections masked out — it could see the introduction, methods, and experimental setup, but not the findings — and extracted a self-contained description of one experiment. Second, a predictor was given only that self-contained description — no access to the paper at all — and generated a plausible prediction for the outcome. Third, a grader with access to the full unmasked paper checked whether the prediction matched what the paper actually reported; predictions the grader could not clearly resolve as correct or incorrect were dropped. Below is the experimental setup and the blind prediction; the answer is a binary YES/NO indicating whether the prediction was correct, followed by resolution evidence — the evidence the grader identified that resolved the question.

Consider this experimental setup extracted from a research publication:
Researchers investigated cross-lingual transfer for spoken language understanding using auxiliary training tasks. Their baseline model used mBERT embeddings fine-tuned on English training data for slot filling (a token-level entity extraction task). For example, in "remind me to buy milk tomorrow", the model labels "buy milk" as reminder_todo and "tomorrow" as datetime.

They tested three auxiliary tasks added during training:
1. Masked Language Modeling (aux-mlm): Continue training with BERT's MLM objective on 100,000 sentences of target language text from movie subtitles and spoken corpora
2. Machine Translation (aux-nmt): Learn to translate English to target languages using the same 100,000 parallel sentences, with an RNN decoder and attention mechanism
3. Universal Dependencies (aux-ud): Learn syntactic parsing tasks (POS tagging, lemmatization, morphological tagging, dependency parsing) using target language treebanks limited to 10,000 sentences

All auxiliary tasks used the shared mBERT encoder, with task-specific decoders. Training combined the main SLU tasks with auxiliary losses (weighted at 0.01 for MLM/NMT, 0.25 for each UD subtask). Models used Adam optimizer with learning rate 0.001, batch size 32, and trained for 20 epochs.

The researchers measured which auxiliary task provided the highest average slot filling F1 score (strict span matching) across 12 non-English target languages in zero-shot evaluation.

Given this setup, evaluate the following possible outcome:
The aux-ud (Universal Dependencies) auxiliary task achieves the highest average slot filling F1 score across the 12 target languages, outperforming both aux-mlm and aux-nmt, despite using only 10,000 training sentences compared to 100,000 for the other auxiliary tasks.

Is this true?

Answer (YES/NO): NO